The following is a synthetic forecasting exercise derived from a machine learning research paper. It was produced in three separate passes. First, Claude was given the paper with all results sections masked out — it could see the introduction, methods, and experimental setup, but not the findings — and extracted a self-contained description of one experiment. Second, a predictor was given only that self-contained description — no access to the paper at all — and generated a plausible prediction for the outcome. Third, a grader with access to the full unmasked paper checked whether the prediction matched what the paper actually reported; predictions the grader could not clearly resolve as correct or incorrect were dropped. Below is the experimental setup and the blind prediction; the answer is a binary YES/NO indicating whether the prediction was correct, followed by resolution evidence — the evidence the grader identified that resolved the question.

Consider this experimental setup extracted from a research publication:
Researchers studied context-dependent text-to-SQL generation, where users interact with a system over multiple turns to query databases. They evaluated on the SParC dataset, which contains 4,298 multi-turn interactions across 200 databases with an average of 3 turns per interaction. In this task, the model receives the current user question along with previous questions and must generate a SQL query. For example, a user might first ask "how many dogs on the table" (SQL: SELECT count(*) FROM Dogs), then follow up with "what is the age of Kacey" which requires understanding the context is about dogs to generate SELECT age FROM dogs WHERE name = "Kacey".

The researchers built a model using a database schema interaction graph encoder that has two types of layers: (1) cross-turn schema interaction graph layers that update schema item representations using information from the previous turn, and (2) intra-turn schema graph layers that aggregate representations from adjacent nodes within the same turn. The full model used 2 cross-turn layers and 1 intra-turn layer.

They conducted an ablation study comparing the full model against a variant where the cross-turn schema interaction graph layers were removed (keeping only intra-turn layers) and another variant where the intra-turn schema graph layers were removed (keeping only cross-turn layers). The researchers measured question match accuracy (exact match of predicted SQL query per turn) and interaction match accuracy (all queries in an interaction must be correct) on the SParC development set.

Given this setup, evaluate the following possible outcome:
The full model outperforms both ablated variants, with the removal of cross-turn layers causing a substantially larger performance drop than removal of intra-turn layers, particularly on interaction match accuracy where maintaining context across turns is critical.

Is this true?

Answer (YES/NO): NO